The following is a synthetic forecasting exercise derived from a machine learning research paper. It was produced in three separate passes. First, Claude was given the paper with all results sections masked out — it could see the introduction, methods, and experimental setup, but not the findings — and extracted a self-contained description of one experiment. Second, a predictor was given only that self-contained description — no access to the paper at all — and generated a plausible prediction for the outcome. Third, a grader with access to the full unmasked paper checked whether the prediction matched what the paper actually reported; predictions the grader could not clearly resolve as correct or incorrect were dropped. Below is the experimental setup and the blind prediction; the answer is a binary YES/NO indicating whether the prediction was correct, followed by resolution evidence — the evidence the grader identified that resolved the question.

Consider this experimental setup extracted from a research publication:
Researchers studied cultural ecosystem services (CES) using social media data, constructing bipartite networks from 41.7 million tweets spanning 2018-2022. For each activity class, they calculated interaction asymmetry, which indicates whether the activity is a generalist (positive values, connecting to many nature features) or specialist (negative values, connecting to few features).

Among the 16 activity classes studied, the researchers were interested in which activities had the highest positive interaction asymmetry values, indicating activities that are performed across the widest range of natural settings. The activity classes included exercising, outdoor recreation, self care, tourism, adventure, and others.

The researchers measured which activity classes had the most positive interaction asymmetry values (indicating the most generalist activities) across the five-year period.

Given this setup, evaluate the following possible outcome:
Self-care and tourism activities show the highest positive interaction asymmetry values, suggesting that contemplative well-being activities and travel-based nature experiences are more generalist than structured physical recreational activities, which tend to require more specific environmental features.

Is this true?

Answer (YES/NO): NO